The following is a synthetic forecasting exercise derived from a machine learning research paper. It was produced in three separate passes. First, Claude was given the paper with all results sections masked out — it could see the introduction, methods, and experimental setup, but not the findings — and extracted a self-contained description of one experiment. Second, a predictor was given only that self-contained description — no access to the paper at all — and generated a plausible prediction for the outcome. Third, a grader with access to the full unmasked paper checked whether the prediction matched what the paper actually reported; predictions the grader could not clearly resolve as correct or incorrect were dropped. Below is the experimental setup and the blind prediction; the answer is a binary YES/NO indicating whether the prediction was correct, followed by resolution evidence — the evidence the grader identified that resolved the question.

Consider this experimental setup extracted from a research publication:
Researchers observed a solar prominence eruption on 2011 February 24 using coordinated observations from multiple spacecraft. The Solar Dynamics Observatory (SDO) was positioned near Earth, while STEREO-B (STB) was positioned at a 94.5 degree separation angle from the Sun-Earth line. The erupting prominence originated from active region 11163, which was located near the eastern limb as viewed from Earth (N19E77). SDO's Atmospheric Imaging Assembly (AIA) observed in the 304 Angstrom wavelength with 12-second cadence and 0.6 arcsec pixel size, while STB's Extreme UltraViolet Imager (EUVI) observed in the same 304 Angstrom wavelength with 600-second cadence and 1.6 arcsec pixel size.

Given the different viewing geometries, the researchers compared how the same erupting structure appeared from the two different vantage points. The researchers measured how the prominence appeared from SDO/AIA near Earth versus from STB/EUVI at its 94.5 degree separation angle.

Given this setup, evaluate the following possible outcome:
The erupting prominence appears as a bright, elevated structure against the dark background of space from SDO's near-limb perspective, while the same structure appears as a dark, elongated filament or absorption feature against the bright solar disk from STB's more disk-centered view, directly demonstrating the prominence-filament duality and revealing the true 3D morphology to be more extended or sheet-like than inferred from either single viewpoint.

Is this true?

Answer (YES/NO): NO